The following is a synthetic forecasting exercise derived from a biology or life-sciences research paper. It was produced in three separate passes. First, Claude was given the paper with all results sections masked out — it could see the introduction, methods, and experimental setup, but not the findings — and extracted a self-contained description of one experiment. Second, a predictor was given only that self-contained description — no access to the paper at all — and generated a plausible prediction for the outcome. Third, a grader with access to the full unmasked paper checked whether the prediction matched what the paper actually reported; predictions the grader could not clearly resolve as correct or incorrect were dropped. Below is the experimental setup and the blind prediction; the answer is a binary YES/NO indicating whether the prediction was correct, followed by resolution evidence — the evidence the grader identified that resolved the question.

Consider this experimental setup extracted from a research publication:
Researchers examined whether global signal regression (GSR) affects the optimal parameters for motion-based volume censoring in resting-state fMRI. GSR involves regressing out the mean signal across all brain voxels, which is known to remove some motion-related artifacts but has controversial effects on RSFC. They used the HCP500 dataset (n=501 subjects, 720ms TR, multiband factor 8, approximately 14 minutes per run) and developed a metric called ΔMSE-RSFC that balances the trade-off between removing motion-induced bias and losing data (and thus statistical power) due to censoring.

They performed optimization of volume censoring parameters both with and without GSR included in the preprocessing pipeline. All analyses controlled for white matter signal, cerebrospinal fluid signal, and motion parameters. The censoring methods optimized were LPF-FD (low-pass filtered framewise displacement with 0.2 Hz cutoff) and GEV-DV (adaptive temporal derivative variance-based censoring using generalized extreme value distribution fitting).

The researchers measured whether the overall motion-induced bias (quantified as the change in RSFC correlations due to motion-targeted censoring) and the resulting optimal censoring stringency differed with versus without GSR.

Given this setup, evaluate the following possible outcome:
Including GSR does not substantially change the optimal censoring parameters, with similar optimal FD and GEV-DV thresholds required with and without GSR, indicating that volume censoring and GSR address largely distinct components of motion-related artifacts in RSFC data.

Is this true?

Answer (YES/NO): NO